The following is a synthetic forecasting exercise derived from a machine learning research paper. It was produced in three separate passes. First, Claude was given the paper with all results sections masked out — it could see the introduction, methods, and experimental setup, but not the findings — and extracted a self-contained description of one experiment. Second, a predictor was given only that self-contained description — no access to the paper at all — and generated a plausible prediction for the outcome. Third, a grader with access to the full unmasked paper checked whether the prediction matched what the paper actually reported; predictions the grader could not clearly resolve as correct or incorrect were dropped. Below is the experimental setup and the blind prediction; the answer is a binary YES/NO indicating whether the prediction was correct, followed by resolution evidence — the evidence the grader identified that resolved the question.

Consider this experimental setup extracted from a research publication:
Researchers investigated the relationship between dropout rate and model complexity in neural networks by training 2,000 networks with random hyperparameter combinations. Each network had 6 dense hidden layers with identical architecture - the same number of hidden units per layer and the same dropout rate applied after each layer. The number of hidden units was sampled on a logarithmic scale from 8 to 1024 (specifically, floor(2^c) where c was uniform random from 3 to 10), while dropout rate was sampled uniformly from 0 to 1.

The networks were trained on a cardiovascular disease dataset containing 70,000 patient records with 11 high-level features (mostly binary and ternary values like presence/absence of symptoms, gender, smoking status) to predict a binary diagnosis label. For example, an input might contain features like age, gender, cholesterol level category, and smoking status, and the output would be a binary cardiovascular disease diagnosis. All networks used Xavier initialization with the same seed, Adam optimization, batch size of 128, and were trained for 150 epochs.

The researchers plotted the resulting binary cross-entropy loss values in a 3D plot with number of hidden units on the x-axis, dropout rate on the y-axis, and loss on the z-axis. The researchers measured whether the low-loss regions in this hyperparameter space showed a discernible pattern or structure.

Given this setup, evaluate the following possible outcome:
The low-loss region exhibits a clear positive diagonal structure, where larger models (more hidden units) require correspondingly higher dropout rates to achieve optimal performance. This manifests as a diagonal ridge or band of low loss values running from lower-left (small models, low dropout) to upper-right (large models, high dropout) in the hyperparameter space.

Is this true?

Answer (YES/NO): NO